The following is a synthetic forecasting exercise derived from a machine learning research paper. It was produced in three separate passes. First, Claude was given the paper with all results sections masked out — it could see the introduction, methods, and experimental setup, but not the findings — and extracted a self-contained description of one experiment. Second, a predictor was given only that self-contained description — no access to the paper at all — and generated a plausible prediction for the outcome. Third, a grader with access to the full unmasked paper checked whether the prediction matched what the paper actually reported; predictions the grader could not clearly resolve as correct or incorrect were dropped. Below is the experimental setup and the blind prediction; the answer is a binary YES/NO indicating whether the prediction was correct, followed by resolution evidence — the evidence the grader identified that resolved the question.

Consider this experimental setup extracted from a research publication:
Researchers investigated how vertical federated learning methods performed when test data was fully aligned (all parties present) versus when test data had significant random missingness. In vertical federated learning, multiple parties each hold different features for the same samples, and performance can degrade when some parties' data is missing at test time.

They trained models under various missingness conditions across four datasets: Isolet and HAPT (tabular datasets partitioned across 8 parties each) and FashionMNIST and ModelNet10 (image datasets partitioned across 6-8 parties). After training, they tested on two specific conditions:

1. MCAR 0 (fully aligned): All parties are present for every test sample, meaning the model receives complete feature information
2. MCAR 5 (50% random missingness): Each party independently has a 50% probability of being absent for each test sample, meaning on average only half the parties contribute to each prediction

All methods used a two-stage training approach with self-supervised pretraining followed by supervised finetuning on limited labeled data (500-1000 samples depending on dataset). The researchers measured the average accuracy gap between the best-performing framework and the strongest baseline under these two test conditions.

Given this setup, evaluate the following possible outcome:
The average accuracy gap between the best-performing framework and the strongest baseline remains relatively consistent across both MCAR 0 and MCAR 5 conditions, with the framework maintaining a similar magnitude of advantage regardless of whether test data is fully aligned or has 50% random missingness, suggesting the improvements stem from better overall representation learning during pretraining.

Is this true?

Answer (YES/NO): NO